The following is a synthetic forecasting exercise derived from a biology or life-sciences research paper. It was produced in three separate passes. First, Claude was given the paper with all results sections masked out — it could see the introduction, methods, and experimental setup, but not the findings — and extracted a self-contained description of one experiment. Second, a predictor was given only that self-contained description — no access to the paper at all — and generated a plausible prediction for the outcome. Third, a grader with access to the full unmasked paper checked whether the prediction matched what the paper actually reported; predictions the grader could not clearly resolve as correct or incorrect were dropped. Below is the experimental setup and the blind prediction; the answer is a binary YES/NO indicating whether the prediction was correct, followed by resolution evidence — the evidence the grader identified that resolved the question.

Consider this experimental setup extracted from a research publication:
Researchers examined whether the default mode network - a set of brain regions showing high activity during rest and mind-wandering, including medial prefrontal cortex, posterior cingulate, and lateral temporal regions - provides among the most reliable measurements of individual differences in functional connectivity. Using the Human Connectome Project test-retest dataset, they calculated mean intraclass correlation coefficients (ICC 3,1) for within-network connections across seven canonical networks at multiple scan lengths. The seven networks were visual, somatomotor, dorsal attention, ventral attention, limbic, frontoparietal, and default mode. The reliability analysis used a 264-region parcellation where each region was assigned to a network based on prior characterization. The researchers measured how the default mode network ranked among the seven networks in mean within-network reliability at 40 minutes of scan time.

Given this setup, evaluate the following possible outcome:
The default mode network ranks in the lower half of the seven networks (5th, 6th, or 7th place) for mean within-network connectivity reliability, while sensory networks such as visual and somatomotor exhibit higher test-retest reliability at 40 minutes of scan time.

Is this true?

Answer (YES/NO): NO